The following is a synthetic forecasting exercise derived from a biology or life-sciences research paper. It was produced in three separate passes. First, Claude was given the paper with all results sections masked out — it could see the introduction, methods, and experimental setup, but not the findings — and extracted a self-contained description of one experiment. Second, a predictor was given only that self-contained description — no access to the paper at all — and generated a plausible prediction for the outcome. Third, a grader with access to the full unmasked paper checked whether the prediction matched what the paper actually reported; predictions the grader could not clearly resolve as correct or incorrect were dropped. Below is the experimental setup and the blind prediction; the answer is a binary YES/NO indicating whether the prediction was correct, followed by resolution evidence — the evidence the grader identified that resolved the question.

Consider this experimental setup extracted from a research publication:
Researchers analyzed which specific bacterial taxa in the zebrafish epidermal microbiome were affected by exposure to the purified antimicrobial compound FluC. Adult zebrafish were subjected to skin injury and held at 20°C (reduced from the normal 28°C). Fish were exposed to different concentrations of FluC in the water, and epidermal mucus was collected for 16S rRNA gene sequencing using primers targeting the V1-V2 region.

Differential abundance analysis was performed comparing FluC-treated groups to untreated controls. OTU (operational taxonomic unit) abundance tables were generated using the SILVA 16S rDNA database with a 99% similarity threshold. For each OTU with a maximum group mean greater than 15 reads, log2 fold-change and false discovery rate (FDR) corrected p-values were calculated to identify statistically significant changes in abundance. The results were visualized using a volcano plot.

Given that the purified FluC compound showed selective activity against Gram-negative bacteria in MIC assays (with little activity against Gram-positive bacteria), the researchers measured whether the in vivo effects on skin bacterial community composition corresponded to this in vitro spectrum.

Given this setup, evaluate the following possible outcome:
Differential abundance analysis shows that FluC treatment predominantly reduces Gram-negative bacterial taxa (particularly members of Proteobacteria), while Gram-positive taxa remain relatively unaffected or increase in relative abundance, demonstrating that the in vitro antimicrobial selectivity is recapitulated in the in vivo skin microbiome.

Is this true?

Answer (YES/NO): NO